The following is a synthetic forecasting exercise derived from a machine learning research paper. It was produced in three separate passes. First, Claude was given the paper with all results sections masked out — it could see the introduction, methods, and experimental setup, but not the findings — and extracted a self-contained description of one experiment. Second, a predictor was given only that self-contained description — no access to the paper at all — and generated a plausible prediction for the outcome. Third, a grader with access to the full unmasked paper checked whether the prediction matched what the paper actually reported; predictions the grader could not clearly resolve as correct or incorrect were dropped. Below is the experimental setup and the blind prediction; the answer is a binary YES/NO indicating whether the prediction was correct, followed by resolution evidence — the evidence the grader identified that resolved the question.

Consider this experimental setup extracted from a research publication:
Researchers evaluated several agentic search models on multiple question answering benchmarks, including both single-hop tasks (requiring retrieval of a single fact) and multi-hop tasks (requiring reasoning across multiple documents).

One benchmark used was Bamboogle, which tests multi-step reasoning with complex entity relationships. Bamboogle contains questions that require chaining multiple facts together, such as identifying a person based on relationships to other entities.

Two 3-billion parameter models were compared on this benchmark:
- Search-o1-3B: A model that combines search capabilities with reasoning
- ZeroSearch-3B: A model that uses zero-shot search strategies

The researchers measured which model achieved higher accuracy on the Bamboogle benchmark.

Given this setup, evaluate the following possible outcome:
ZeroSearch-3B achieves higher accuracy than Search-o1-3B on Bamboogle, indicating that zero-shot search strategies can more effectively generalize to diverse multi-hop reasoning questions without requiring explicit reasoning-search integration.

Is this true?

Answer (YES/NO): NO